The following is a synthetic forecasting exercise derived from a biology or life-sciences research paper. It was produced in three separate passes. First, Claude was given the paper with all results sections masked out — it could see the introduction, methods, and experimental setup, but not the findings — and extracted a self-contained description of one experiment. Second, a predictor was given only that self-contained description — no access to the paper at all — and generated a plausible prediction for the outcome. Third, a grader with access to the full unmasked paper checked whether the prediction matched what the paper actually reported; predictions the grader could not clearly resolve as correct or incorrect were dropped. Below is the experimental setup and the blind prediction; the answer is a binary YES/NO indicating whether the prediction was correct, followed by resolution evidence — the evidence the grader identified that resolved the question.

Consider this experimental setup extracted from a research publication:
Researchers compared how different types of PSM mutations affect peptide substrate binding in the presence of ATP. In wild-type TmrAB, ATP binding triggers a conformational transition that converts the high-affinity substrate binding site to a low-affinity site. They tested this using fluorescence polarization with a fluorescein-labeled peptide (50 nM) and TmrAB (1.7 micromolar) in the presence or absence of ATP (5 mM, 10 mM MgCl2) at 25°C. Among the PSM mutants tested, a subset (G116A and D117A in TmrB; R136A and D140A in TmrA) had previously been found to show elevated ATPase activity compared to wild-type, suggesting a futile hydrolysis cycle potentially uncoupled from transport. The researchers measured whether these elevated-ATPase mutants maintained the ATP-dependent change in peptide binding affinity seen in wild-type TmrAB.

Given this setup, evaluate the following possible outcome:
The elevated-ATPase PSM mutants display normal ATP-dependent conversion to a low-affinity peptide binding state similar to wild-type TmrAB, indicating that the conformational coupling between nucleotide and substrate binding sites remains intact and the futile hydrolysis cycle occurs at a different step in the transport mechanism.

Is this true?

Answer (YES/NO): YES